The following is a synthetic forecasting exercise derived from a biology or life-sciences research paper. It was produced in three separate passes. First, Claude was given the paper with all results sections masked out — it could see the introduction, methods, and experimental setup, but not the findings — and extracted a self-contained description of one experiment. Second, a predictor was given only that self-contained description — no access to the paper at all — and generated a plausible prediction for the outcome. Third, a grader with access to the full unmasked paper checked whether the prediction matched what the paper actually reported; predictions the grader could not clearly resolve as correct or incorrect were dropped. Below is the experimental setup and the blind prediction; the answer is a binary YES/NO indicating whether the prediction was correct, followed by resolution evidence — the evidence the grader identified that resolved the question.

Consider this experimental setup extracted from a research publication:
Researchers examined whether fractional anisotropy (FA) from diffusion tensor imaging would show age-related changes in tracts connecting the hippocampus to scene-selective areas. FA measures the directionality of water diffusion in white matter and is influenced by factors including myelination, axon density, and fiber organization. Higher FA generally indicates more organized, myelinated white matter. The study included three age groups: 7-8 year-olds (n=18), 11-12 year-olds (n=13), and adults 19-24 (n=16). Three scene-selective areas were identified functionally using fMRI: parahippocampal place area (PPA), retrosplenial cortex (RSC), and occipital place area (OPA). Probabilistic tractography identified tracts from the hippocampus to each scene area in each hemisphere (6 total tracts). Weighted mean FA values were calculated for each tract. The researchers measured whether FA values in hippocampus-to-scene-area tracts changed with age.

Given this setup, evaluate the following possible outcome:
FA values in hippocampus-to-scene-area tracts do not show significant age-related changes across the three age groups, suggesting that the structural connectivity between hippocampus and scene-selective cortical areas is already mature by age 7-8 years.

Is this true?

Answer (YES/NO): NO